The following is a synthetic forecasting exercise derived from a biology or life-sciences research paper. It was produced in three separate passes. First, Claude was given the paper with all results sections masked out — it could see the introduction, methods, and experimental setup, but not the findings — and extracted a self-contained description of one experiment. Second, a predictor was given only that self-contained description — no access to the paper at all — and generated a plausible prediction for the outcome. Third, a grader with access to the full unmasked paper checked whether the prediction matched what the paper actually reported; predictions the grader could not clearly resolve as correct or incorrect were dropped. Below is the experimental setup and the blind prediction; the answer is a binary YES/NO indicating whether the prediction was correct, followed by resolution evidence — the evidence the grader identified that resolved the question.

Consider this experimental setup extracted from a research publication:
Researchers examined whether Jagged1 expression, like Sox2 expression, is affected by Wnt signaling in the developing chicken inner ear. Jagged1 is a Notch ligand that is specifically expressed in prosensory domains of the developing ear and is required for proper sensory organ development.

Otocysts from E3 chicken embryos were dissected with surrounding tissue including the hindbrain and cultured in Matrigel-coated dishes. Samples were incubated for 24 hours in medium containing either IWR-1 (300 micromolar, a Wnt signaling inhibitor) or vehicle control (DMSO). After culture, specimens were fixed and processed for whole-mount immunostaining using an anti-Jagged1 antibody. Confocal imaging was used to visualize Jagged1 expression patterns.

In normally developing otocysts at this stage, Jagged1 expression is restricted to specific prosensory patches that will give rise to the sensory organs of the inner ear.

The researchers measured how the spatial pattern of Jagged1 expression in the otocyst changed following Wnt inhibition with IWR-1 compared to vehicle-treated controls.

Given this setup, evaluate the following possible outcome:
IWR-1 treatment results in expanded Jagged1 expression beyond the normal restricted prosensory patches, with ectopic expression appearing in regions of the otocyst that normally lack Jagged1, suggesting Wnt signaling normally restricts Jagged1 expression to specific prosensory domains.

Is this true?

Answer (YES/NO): YES